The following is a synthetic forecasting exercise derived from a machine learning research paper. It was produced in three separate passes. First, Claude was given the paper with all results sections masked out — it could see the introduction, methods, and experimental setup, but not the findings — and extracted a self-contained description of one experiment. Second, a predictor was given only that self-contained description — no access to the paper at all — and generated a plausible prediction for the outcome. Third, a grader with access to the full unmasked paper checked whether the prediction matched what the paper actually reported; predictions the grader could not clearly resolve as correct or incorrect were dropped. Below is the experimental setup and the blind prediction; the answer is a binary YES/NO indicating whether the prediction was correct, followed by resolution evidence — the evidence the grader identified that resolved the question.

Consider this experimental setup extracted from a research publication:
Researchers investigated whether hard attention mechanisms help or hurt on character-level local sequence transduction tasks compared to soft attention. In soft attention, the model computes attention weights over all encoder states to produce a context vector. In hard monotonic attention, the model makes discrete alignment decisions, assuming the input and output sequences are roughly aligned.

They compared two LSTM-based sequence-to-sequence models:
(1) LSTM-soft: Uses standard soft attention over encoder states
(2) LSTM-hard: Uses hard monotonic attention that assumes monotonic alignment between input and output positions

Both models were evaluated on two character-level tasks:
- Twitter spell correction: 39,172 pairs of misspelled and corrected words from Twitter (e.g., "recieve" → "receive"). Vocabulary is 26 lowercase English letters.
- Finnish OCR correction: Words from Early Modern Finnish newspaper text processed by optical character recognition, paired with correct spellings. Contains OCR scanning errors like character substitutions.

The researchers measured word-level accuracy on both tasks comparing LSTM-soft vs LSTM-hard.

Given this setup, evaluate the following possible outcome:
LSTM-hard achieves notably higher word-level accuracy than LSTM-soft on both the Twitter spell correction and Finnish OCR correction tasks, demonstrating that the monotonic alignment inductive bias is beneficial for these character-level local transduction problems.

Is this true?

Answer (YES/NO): NO